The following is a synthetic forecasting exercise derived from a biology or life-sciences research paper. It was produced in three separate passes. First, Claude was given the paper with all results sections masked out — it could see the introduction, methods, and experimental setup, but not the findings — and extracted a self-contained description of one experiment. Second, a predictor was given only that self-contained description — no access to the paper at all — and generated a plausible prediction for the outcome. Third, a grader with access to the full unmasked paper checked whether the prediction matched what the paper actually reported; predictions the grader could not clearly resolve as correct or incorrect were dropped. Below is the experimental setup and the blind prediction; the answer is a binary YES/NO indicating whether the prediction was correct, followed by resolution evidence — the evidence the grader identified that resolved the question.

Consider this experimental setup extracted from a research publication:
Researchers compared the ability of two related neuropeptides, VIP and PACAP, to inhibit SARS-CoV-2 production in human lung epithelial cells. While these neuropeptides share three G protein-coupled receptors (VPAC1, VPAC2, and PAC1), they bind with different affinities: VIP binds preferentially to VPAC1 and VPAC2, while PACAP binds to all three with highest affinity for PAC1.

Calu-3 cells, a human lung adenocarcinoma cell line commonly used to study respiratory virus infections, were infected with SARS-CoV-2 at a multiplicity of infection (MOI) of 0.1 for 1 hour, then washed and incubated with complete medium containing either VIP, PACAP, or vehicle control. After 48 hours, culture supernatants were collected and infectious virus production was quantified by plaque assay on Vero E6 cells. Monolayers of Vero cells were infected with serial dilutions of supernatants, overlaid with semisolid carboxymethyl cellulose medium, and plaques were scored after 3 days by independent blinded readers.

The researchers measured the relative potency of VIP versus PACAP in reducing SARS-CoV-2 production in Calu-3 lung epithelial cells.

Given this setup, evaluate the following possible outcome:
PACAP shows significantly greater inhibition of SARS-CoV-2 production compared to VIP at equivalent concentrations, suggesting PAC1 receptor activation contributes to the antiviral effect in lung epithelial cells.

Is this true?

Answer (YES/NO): NO